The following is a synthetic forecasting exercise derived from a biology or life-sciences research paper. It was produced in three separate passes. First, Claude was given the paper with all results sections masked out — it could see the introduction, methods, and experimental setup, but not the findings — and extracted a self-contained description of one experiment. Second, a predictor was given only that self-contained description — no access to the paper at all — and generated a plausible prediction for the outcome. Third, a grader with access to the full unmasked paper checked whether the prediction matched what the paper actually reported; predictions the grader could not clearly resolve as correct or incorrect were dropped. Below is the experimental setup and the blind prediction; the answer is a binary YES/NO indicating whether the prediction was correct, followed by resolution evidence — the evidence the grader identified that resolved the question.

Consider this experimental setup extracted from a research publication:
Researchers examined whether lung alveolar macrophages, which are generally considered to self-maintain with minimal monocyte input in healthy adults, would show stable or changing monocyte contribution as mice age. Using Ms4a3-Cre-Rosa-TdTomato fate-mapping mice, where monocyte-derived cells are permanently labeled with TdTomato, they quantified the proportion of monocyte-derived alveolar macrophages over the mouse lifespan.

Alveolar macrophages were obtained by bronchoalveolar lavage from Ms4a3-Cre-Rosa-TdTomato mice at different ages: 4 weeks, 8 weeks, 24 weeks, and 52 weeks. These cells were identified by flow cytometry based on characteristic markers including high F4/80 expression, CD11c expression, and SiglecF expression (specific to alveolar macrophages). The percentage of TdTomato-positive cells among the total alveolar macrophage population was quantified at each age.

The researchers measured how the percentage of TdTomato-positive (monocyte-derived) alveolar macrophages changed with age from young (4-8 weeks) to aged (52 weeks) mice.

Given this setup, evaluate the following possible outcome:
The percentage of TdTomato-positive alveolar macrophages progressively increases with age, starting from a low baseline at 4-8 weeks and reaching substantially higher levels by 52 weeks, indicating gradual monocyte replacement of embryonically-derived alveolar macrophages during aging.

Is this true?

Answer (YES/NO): YES